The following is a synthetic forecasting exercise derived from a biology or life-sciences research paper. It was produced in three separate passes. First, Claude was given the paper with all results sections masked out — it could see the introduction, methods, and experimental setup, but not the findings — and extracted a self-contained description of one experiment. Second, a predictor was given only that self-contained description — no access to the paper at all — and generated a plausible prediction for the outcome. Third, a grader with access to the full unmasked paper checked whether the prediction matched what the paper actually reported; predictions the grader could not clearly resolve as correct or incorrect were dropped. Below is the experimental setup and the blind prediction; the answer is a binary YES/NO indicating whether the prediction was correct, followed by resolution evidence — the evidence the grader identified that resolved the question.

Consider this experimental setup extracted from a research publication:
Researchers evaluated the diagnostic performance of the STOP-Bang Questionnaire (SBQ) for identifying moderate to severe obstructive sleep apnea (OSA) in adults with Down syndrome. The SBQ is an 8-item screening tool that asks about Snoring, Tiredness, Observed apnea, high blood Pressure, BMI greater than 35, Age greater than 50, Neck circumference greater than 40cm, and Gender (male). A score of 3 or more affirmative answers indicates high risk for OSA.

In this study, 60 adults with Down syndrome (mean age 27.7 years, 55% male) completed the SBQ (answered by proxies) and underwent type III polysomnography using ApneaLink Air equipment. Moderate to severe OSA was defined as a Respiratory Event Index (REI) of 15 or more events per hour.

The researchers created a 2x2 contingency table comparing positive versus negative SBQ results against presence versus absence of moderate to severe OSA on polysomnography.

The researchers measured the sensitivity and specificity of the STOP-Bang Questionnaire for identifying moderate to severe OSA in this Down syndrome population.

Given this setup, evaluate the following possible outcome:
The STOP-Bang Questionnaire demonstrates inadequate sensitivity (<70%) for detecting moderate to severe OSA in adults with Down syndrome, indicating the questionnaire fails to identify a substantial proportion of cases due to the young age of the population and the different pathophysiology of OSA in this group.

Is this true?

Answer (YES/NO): NO